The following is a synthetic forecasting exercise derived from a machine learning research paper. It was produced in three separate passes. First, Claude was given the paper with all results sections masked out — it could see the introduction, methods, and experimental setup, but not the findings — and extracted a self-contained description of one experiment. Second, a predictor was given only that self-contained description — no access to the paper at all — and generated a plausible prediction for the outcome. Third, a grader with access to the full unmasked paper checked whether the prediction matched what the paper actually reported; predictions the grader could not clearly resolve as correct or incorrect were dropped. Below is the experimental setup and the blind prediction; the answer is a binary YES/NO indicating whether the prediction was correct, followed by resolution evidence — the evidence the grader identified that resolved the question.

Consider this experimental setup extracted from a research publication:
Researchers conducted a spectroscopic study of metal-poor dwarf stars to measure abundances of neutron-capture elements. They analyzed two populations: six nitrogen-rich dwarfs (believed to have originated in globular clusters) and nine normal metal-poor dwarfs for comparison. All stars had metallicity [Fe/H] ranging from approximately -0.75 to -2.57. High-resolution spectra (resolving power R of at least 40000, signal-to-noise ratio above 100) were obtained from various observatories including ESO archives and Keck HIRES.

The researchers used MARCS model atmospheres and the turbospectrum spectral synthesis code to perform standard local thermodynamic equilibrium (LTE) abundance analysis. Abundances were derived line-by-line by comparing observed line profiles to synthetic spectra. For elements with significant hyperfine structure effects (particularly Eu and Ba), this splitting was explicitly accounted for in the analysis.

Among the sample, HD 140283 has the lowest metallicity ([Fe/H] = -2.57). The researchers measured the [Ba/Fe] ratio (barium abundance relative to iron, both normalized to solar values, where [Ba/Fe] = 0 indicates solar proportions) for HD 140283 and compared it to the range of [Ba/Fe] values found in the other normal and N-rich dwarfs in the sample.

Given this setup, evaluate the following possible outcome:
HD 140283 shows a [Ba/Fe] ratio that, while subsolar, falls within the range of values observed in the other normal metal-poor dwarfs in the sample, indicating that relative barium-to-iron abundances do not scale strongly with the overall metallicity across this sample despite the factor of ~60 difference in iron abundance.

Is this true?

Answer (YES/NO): NO